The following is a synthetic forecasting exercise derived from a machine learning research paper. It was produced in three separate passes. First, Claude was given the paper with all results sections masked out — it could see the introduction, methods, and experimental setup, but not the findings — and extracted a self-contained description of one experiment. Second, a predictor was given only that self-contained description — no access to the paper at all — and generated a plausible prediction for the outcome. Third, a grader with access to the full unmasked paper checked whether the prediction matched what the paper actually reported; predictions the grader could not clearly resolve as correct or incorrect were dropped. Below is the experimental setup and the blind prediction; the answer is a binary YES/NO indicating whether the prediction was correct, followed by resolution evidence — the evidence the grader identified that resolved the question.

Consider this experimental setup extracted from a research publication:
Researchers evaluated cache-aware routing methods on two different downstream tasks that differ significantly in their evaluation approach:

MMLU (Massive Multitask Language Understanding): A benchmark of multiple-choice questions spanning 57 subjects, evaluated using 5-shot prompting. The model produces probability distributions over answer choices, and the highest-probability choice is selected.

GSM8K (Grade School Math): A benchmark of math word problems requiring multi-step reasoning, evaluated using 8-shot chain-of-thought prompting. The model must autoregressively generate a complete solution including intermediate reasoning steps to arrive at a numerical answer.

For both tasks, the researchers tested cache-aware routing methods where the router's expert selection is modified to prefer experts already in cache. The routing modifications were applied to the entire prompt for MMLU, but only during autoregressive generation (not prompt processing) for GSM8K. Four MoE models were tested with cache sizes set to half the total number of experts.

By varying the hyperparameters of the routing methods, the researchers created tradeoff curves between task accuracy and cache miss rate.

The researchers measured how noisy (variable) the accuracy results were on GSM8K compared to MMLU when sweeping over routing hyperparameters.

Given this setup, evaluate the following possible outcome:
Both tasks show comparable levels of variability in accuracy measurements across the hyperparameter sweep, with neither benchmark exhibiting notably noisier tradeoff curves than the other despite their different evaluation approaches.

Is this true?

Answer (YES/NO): NO